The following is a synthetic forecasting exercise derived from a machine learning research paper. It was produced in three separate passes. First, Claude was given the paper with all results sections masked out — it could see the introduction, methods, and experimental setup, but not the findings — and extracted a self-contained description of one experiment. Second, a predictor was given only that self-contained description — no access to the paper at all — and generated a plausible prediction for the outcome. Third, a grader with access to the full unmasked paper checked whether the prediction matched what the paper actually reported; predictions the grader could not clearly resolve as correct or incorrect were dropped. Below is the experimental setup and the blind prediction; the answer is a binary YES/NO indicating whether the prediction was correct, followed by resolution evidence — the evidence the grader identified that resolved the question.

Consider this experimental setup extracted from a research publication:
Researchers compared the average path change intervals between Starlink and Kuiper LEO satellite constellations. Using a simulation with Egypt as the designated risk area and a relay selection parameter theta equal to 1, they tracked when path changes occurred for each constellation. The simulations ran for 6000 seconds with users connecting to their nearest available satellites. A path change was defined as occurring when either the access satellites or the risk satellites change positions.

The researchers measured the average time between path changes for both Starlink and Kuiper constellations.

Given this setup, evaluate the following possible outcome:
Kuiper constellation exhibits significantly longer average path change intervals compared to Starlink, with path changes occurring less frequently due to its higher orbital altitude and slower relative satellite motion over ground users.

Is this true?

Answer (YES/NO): NO